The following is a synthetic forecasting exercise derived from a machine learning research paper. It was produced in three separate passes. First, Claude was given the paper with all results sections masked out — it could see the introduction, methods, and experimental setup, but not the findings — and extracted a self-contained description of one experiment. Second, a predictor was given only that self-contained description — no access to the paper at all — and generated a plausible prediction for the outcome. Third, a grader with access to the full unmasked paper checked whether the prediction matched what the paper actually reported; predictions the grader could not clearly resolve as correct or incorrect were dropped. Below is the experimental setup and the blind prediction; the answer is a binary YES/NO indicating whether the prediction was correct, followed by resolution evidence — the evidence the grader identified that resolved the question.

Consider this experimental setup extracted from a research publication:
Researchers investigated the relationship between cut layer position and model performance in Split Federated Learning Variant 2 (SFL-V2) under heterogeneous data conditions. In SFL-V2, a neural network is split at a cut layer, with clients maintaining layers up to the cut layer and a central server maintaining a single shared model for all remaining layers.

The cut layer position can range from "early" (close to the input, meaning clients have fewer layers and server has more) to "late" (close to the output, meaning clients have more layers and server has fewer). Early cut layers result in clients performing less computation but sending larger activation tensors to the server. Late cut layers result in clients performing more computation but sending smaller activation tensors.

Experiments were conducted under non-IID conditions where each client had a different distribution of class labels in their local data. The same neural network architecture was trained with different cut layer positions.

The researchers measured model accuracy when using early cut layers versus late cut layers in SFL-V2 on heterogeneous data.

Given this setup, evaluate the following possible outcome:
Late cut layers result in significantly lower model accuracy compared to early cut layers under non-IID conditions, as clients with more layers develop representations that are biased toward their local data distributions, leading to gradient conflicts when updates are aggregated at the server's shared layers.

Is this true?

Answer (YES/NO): NO